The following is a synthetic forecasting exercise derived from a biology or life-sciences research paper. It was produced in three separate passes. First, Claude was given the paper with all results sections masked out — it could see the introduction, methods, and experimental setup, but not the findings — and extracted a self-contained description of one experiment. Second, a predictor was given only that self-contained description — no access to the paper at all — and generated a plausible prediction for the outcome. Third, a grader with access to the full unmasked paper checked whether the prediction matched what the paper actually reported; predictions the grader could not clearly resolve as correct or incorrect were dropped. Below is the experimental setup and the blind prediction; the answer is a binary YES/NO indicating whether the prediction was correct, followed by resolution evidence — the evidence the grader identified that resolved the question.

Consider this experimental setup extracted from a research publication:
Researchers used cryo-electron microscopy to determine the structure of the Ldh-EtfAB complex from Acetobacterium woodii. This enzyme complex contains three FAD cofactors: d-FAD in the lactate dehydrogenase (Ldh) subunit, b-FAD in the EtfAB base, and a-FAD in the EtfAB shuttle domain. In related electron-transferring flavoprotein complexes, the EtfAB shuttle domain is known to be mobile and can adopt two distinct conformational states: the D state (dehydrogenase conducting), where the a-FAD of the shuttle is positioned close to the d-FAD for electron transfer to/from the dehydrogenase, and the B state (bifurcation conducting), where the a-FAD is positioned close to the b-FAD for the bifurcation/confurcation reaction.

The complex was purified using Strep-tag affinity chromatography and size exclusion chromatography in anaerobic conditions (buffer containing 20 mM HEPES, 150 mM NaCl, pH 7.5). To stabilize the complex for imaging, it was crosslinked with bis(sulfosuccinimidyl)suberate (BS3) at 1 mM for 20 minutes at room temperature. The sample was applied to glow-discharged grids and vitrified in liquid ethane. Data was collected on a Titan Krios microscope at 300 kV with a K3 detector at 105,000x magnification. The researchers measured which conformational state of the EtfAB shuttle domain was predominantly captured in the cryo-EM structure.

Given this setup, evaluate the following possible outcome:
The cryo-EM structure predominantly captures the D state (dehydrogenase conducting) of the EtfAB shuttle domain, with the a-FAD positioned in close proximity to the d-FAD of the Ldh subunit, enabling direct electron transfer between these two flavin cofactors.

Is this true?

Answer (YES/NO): YES